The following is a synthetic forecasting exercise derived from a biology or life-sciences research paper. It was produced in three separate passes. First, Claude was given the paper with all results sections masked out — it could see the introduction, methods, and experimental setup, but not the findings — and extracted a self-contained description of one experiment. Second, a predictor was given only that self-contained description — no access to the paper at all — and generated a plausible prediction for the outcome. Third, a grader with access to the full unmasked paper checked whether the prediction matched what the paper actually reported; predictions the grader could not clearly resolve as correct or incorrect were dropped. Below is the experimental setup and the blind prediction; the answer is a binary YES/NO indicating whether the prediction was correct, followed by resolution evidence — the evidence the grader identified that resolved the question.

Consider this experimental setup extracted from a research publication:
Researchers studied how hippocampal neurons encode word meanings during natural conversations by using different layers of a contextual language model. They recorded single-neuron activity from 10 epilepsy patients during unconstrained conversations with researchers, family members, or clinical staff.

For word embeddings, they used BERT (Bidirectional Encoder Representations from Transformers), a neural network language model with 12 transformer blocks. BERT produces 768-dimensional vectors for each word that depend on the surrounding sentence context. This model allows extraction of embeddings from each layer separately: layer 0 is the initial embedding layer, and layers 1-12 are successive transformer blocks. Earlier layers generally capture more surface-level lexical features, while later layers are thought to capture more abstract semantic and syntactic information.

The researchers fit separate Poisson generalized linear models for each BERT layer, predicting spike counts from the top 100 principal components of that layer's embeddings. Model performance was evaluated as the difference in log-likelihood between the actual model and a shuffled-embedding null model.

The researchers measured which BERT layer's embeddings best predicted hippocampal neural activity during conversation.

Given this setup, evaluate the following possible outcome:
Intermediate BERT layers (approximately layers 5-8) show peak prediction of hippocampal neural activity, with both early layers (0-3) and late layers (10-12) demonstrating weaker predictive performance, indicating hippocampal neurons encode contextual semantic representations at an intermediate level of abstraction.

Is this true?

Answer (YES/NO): NO